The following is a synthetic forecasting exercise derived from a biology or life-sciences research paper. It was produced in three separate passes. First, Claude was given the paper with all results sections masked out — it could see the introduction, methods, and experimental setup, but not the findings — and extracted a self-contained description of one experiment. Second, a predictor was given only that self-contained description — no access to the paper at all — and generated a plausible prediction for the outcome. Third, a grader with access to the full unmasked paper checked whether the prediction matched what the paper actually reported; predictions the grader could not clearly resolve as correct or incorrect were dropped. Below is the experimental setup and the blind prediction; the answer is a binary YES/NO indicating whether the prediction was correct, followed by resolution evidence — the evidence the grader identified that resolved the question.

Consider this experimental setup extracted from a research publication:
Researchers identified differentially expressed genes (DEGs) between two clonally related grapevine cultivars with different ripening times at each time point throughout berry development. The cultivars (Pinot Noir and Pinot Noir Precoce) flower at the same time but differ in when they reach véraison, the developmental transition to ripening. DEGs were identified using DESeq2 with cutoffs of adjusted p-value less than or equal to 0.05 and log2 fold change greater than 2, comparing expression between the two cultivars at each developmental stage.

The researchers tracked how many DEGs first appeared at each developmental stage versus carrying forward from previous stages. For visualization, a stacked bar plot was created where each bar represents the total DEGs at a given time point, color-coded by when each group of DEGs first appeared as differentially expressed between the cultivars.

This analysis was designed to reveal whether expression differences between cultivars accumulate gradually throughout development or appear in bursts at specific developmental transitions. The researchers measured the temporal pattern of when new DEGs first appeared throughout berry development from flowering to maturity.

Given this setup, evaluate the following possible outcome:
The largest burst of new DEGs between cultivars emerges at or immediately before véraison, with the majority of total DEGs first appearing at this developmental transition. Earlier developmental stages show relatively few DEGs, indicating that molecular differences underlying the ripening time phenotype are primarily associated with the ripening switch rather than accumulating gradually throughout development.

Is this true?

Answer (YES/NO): YES